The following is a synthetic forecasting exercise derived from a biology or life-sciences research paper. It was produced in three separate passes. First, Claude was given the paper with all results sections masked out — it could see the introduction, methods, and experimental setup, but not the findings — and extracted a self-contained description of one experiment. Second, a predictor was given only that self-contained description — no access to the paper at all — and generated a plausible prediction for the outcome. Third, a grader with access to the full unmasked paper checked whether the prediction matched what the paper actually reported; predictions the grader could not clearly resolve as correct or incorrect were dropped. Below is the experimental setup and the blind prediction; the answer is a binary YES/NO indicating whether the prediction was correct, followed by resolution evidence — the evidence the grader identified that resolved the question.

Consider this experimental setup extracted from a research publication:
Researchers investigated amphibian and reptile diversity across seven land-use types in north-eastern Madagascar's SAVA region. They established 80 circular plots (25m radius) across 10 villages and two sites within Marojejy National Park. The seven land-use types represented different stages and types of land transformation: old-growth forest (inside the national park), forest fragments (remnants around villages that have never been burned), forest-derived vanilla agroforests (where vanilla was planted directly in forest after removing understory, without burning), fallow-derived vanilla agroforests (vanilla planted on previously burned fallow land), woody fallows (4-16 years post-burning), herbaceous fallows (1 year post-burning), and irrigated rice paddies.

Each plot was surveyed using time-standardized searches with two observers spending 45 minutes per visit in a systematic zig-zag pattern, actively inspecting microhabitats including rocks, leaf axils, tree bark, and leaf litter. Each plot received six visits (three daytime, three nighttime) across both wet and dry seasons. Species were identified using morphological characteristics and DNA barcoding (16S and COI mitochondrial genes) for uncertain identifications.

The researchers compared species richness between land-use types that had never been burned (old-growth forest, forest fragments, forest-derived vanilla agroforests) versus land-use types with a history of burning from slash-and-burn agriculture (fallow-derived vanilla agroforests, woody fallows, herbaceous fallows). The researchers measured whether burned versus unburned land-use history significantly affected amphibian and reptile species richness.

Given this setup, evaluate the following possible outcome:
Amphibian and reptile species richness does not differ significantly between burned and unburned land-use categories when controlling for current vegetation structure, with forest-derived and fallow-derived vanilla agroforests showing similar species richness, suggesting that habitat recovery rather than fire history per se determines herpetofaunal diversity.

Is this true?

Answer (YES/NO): NO